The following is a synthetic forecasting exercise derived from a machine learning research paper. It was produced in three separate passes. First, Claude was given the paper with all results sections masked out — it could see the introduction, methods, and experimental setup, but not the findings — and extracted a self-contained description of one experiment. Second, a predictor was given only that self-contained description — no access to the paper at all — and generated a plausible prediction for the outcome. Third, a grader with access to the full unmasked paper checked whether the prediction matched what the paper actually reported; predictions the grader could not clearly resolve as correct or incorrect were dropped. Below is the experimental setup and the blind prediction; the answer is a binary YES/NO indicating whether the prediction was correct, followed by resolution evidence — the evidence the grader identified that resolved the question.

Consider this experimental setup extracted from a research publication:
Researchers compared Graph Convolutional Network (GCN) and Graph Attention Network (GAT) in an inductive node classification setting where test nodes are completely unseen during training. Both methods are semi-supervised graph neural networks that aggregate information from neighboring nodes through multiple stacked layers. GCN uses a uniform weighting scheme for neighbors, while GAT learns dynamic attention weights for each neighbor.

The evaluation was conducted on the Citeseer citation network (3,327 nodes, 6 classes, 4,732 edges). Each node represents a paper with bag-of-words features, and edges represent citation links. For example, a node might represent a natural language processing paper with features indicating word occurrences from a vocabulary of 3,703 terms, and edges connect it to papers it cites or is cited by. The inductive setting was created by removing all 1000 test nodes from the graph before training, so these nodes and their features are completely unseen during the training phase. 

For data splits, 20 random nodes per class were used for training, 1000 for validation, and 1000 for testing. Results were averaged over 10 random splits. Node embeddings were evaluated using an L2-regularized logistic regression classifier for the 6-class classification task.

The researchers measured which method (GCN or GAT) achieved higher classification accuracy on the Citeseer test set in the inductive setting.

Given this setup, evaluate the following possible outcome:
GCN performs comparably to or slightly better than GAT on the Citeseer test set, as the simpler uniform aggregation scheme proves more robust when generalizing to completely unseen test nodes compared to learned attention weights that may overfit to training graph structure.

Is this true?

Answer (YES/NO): NO